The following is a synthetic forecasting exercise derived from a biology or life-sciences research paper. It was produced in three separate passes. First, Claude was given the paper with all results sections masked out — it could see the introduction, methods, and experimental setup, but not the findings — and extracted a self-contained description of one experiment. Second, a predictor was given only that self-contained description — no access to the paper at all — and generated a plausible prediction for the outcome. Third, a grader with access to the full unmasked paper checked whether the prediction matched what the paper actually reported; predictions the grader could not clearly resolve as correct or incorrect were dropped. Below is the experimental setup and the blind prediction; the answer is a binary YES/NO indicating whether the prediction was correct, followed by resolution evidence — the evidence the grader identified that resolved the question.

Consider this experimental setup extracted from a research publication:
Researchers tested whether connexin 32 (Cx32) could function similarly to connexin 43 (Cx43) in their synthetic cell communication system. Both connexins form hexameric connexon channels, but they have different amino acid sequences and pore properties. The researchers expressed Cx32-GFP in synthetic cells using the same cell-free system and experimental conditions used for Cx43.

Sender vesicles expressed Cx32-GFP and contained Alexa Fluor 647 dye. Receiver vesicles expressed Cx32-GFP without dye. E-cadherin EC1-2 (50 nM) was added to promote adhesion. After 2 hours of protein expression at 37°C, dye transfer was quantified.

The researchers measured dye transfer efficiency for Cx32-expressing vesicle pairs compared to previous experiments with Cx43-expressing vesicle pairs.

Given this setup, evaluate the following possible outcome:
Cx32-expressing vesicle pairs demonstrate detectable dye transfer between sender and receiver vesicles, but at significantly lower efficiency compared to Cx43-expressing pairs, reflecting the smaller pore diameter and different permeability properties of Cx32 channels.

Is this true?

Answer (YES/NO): YES